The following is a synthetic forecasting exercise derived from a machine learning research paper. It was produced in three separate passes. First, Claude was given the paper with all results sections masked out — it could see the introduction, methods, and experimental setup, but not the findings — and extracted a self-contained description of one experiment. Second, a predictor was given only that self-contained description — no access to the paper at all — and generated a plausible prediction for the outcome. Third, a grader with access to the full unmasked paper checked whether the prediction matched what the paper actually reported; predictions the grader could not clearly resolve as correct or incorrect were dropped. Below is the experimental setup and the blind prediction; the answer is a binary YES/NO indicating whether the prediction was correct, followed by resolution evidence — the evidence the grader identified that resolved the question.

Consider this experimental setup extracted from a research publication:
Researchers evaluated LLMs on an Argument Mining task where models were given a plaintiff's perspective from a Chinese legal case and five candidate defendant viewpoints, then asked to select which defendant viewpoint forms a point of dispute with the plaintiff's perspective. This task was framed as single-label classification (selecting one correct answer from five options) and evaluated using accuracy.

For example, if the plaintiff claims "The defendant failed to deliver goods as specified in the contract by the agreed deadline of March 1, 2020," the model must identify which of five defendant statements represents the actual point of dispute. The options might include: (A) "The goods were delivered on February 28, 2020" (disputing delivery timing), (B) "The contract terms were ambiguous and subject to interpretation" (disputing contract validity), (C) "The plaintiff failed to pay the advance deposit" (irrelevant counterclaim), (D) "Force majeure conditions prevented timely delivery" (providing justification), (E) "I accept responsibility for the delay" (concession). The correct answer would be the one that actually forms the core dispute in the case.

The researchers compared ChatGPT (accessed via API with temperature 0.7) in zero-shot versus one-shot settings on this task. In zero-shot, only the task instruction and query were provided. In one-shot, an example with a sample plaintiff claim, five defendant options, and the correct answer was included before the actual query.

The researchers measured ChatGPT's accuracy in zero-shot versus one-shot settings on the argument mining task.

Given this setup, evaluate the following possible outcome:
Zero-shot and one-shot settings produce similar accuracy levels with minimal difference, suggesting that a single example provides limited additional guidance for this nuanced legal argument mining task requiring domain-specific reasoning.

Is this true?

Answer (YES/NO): YES